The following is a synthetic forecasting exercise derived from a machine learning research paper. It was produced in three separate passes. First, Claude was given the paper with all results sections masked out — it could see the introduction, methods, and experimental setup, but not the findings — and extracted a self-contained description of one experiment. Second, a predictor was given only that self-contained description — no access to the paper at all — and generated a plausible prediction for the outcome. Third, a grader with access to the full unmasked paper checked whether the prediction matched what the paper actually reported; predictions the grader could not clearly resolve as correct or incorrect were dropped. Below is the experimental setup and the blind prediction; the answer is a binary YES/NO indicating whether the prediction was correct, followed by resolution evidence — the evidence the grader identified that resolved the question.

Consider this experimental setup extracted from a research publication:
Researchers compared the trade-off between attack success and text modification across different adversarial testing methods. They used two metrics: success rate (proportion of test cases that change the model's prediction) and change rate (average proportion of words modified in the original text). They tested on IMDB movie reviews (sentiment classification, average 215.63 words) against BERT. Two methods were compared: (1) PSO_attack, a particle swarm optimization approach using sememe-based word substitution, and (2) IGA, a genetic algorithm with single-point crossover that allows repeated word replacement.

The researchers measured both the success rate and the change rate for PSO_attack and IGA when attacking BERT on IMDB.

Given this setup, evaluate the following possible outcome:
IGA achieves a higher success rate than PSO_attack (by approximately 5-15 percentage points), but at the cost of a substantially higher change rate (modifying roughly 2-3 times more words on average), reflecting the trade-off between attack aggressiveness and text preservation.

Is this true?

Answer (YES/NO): NO